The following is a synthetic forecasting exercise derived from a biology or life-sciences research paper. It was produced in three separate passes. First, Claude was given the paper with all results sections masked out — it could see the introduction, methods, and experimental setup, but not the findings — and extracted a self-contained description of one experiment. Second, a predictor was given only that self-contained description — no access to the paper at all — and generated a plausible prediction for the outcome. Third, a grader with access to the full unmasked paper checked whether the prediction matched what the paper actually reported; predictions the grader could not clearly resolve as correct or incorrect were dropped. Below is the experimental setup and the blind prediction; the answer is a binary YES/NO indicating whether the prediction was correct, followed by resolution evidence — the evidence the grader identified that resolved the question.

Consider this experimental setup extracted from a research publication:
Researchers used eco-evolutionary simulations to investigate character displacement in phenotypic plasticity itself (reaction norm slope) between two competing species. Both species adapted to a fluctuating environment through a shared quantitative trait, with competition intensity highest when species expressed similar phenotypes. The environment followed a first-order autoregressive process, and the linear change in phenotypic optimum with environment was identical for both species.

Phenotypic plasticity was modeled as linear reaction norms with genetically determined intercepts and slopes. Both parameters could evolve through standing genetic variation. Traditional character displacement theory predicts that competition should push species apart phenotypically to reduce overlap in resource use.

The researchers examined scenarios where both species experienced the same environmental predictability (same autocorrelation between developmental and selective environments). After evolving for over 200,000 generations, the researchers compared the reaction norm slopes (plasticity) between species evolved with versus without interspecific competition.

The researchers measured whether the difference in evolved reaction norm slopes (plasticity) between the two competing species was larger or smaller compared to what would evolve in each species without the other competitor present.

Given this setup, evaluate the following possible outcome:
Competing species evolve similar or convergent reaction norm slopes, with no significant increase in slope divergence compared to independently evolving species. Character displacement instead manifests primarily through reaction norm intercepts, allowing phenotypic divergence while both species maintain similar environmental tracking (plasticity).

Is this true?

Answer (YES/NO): YES